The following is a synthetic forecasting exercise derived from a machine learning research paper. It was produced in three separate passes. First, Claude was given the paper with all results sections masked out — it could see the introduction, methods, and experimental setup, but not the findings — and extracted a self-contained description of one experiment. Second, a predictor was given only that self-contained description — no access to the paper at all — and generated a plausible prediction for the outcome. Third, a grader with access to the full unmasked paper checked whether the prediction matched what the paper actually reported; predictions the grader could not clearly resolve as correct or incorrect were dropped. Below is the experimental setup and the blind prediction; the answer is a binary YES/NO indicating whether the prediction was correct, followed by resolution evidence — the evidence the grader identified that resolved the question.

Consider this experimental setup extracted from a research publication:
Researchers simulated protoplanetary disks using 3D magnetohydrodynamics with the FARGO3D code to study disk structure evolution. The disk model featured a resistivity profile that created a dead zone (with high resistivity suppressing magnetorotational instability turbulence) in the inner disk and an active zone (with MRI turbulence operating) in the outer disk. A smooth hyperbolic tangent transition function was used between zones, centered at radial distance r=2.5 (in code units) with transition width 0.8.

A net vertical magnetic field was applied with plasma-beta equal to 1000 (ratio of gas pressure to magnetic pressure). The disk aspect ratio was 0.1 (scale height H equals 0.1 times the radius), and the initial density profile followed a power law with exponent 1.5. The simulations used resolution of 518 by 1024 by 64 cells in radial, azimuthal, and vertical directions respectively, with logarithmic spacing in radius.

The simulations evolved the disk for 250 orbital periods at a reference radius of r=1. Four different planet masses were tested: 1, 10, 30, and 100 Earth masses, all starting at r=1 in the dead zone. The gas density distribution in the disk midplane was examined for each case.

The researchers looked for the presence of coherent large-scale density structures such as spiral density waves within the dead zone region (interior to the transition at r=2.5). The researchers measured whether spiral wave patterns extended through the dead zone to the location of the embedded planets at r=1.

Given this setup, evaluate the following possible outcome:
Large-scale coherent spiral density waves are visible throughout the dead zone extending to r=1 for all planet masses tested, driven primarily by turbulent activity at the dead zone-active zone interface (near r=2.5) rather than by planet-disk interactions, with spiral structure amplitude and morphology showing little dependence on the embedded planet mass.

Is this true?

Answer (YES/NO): NO